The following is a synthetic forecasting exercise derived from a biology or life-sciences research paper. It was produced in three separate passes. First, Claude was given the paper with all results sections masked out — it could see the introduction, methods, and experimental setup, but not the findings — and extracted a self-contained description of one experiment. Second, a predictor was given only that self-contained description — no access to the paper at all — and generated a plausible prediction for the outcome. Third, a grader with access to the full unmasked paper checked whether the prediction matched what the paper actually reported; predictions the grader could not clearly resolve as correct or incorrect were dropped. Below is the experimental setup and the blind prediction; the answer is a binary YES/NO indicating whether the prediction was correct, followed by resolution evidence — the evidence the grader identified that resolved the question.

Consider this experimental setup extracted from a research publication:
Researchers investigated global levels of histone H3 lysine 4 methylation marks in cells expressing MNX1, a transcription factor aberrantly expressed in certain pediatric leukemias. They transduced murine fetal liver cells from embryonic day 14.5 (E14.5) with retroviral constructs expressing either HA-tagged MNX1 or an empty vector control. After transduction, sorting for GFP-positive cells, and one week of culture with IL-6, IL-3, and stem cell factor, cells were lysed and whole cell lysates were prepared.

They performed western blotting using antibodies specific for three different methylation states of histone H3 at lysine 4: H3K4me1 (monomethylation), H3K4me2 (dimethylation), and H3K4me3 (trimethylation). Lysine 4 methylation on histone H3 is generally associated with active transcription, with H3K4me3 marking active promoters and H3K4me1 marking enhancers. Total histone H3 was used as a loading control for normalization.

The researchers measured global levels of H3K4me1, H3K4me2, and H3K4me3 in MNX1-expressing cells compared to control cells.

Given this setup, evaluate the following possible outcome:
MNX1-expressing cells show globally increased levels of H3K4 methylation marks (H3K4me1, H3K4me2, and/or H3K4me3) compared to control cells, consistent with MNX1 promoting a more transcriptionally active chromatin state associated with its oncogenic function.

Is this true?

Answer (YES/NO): YES